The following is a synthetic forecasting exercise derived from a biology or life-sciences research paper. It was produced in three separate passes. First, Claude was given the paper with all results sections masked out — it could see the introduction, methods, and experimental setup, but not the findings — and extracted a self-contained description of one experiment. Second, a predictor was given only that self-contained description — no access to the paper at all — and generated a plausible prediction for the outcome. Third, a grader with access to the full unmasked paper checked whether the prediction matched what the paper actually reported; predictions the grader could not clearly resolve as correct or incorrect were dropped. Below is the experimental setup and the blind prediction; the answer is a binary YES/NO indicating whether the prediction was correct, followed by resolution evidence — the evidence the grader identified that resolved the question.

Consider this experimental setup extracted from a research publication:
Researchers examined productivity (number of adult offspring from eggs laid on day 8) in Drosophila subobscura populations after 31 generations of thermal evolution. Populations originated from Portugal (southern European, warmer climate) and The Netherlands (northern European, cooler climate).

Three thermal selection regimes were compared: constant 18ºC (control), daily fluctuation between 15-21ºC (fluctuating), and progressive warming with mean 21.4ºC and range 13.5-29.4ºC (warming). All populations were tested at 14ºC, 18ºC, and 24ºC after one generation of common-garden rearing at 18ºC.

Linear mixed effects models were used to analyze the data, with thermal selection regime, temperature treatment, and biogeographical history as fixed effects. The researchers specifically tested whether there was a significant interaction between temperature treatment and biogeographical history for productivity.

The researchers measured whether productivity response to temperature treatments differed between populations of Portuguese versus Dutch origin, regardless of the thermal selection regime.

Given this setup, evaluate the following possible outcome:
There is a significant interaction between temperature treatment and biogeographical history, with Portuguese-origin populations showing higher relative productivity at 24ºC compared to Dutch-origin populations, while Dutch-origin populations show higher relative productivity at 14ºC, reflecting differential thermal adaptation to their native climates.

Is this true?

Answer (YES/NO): NO